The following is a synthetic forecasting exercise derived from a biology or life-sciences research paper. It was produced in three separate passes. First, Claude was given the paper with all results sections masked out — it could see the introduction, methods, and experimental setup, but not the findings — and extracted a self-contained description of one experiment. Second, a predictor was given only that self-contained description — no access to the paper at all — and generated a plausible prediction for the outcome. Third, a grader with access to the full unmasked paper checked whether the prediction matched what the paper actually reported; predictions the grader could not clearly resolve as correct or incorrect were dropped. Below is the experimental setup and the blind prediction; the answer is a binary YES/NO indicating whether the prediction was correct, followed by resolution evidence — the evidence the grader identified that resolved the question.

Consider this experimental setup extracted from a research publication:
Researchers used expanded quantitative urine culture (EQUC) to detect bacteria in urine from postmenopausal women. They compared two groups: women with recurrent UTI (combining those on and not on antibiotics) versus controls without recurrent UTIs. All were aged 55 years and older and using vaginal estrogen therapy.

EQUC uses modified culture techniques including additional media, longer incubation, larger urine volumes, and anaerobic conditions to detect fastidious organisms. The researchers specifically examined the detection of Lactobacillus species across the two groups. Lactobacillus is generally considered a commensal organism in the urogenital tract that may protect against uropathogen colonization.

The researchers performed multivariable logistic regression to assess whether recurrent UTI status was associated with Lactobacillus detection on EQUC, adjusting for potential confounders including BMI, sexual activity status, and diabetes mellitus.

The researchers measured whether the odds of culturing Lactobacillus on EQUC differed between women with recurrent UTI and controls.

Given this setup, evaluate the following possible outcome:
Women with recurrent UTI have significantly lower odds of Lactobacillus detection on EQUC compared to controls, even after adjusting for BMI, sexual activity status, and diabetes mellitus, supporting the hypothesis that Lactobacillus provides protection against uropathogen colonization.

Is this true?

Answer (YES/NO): NO